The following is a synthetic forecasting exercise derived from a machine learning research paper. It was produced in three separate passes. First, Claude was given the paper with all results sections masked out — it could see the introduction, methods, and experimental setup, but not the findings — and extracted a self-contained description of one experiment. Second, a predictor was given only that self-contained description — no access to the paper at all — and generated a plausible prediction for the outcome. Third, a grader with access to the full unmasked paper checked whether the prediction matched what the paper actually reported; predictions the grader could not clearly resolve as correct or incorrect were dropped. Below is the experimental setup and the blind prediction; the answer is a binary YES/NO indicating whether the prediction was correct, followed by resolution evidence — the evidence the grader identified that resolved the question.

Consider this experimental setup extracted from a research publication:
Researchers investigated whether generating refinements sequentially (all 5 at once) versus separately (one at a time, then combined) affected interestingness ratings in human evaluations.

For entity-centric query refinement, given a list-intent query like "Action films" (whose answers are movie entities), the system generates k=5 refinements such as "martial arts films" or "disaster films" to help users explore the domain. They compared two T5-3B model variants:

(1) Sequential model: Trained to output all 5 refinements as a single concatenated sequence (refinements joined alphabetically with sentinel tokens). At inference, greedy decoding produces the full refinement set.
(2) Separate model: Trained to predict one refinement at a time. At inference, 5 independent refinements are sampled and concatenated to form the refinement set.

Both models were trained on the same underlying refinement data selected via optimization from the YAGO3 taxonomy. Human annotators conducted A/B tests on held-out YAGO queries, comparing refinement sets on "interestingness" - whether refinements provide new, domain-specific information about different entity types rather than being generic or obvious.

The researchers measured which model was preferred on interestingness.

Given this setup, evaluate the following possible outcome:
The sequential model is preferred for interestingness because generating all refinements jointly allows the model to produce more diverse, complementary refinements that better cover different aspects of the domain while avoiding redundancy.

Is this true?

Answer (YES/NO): NO